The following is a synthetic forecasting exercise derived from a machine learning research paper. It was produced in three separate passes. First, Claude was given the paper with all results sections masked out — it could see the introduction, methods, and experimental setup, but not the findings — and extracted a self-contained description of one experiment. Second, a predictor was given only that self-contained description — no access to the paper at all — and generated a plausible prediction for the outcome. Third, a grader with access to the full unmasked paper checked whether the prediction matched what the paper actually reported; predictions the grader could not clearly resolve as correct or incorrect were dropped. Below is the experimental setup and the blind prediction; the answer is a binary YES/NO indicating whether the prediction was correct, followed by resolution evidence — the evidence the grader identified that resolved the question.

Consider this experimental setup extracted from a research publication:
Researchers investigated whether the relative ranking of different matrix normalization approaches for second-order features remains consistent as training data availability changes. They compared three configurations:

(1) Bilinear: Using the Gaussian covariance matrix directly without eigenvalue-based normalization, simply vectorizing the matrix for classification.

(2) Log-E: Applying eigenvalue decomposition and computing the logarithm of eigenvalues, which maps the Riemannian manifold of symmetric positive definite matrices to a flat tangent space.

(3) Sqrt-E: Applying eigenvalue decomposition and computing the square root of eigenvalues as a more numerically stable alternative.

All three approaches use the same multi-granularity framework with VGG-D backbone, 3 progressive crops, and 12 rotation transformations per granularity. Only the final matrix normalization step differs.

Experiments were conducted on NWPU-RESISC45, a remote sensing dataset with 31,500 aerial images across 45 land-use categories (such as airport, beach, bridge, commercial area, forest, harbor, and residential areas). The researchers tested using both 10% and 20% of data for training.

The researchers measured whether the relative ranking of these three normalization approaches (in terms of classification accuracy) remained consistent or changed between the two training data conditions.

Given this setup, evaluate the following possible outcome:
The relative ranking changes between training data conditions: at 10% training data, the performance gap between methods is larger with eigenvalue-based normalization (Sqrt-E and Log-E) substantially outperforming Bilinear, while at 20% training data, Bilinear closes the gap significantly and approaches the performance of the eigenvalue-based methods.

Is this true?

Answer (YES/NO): NO